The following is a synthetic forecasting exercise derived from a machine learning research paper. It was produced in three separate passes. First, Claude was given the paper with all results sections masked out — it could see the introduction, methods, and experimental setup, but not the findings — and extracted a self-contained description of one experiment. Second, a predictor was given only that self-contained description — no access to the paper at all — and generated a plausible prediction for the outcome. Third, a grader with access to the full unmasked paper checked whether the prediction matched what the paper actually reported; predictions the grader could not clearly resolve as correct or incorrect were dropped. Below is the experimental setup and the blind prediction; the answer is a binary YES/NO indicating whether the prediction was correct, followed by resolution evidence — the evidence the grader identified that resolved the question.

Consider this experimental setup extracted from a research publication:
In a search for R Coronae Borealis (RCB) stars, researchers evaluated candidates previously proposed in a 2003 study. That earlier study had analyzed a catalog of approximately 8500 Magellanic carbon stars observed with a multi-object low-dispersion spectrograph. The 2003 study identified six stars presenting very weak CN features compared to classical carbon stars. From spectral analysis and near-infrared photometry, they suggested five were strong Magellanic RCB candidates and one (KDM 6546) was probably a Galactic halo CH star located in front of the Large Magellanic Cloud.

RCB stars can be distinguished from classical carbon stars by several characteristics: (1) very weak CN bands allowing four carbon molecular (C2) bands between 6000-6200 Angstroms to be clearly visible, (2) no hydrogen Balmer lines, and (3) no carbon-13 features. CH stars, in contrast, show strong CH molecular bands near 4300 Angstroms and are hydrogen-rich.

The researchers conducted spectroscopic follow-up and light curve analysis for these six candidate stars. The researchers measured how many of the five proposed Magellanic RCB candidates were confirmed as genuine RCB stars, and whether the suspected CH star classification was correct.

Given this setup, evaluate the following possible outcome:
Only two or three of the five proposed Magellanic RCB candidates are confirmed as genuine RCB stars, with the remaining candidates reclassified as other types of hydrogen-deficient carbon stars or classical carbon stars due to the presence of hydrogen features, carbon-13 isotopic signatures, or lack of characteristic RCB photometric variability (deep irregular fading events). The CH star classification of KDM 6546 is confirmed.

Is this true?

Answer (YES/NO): NO